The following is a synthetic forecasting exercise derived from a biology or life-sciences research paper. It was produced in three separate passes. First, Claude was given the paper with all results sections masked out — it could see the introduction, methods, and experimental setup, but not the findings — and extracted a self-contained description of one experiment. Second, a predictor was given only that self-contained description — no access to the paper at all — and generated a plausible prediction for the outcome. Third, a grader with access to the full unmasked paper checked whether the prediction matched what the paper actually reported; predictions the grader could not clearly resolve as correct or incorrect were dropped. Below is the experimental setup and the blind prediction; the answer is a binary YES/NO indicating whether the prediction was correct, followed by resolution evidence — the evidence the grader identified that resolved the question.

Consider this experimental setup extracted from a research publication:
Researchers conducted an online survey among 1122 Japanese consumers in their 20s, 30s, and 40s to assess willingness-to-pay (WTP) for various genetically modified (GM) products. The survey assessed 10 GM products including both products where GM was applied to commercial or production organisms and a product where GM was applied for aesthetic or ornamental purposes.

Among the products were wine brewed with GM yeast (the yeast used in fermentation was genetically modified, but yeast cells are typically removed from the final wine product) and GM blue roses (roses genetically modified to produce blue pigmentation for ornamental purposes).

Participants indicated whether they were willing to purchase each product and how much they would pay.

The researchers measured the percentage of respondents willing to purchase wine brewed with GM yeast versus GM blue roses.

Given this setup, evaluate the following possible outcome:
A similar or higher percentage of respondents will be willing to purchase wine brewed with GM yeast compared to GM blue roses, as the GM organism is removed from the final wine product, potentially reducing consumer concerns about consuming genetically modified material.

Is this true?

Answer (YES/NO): NO